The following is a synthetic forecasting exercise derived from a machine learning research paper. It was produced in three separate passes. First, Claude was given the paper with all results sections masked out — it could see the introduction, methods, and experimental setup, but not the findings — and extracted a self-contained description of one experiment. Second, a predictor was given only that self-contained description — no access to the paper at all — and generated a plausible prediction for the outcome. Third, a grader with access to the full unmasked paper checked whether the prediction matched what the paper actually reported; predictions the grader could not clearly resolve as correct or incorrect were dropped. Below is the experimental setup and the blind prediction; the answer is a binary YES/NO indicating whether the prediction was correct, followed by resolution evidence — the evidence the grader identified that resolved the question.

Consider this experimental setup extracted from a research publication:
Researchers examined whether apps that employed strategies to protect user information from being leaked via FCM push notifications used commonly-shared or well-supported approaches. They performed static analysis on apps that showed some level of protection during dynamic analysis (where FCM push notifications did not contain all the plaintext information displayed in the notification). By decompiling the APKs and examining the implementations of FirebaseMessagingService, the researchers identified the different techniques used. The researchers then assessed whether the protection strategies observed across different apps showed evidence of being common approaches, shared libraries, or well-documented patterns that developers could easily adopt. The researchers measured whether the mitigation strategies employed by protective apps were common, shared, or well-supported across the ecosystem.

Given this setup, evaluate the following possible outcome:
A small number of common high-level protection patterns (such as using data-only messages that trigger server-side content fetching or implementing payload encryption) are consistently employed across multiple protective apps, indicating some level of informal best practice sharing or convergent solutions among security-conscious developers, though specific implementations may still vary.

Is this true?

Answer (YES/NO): NO